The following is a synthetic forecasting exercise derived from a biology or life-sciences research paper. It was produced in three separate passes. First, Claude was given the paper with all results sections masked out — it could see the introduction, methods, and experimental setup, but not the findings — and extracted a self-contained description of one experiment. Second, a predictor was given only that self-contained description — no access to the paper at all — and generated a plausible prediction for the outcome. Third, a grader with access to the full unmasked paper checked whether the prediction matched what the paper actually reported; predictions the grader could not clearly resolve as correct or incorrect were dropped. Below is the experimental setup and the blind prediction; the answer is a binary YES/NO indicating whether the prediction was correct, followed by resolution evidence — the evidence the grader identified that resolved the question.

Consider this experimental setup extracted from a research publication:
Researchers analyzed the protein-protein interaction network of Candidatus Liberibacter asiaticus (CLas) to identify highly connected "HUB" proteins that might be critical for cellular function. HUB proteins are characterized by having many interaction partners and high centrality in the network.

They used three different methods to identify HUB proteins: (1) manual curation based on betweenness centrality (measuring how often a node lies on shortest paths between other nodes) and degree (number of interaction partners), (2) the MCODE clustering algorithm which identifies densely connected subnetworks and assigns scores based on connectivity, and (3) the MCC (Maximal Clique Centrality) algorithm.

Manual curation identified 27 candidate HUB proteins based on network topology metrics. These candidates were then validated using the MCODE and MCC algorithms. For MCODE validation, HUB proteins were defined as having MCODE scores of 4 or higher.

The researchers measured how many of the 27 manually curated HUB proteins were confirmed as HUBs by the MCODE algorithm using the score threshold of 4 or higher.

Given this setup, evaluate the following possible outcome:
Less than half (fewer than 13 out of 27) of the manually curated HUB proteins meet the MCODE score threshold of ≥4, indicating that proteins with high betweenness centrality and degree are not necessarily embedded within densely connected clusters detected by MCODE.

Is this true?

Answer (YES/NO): NO